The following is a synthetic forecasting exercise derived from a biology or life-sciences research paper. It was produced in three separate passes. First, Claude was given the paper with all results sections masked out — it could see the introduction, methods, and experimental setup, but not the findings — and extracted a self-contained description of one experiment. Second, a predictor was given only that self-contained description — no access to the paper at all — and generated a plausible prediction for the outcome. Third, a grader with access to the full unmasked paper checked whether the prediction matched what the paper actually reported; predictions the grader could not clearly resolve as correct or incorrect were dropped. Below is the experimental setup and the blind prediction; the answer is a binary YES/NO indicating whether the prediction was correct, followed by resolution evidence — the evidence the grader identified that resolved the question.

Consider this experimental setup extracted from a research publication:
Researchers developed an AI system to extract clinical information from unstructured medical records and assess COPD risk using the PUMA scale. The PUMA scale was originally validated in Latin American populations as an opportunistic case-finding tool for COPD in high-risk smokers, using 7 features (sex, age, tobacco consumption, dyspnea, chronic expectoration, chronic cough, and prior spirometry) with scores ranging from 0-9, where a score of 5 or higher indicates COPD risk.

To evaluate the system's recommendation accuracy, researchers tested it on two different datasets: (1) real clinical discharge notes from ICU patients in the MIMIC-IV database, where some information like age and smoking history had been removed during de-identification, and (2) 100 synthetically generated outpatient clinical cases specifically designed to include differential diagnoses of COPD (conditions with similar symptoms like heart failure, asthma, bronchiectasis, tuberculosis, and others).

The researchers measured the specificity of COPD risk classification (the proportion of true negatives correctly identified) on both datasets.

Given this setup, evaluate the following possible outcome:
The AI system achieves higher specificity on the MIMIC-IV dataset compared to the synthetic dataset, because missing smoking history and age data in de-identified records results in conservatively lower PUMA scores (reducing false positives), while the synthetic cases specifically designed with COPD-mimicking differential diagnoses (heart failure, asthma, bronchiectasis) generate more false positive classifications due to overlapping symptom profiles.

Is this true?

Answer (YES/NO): YES